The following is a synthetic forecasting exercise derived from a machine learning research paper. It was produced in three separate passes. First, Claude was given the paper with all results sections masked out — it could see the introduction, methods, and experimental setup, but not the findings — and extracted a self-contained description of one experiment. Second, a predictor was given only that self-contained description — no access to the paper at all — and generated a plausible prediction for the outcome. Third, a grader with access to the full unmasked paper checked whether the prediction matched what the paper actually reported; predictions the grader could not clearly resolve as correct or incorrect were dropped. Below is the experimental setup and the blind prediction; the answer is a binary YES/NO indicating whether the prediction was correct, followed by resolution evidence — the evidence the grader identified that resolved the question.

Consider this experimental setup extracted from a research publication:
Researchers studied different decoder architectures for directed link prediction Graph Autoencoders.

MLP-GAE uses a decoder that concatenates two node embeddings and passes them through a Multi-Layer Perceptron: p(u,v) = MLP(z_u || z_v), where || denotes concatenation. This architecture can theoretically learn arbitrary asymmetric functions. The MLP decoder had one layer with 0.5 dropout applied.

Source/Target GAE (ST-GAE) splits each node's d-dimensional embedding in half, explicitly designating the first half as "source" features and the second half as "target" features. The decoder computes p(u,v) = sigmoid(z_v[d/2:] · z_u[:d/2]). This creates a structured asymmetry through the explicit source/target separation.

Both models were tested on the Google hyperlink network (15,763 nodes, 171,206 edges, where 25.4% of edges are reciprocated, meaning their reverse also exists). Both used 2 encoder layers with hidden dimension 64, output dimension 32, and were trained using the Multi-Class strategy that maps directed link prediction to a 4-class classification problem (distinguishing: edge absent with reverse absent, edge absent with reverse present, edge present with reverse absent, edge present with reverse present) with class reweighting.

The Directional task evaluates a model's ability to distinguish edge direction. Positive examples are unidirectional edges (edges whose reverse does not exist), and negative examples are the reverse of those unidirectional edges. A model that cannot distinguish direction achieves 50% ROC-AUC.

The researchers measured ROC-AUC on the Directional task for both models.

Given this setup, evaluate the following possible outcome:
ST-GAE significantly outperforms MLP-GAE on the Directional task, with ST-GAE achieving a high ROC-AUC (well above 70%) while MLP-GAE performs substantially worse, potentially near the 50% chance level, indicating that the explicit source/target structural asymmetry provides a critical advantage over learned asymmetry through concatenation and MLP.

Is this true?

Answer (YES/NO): NO